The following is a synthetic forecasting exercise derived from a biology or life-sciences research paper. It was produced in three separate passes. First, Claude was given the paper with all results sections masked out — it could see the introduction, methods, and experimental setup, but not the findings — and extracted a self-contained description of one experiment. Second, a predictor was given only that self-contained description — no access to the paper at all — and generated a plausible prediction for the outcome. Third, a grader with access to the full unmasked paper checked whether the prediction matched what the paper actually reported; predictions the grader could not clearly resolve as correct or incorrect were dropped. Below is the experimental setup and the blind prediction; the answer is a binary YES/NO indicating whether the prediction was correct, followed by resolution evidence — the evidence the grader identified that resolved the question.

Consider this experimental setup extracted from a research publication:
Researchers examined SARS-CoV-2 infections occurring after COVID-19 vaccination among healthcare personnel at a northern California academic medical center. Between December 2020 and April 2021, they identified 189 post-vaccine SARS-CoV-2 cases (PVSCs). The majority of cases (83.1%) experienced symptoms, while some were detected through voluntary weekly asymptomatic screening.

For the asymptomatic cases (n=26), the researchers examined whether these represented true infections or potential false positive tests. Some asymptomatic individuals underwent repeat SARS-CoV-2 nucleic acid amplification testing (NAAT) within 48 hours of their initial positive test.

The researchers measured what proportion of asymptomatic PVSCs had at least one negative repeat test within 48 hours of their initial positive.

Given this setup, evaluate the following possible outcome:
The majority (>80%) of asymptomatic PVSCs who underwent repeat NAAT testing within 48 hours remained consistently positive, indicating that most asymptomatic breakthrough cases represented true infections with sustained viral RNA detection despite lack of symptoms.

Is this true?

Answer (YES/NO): NO